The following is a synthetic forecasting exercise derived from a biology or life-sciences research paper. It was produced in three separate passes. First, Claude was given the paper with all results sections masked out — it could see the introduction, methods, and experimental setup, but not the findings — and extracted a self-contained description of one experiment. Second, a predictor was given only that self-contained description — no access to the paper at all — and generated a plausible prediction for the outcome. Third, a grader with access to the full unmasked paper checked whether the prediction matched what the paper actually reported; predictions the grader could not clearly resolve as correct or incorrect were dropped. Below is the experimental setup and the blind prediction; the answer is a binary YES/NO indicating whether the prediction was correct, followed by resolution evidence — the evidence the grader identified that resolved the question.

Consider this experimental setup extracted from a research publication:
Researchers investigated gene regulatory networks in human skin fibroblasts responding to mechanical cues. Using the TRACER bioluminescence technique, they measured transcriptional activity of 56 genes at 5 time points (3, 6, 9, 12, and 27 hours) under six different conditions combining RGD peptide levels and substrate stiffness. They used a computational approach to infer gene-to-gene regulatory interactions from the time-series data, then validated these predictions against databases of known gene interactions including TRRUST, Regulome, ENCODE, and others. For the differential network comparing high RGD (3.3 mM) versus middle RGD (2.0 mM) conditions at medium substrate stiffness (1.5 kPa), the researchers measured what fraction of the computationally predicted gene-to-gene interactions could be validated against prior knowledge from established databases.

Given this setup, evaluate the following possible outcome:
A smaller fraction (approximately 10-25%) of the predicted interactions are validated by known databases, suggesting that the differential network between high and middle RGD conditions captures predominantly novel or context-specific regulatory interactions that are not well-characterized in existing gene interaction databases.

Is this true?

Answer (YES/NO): NO